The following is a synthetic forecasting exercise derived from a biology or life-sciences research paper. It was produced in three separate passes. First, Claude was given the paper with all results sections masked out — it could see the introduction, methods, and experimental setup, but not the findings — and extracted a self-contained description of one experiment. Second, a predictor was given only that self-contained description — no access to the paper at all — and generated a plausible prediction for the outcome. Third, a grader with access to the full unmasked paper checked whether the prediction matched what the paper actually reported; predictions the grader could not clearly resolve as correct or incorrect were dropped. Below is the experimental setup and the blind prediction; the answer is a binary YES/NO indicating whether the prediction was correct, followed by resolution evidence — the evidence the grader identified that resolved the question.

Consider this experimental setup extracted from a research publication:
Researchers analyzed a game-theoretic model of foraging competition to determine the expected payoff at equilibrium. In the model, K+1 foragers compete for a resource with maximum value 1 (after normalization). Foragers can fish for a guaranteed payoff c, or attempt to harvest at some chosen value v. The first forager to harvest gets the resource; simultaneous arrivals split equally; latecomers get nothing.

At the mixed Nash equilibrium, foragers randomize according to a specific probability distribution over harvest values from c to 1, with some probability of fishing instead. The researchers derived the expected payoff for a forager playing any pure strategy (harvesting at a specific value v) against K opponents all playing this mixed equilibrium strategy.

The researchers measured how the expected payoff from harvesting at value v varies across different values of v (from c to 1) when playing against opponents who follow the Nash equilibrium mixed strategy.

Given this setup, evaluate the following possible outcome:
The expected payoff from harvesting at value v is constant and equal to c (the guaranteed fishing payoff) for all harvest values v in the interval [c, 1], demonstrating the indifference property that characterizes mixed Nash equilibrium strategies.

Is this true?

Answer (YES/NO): YES